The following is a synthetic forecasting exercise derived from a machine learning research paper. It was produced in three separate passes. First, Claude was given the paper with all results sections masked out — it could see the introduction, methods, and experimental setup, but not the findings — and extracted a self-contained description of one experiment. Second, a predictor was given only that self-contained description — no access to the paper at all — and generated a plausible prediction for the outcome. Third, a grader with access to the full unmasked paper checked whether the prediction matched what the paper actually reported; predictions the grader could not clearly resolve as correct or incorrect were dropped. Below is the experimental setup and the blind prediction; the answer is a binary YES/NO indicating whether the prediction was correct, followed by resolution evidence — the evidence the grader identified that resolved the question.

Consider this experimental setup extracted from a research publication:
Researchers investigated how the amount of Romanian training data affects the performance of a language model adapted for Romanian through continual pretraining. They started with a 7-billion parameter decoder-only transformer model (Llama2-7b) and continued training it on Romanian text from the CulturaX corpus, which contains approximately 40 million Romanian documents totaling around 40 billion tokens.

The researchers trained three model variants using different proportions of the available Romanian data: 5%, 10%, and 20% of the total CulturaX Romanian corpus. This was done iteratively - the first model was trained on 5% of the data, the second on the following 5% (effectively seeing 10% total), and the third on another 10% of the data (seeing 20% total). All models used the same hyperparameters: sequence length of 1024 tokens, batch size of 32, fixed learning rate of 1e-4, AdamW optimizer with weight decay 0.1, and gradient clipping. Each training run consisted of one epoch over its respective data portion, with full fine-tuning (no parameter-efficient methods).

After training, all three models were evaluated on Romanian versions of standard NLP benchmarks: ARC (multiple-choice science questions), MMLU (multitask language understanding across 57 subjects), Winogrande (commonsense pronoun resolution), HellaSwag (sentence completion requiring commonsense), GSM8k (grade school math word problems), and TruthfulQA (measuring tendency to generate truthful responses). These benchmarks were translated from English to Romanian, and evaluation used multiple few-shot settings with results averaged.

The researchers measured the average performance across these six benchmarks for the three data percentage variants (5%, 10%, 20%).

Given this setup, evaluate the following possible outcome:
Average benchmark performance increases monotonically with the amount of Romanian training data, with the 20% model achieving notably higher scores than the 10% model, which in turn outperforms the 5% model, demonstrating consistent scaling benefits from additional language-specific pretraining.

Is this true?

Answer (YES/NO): NO